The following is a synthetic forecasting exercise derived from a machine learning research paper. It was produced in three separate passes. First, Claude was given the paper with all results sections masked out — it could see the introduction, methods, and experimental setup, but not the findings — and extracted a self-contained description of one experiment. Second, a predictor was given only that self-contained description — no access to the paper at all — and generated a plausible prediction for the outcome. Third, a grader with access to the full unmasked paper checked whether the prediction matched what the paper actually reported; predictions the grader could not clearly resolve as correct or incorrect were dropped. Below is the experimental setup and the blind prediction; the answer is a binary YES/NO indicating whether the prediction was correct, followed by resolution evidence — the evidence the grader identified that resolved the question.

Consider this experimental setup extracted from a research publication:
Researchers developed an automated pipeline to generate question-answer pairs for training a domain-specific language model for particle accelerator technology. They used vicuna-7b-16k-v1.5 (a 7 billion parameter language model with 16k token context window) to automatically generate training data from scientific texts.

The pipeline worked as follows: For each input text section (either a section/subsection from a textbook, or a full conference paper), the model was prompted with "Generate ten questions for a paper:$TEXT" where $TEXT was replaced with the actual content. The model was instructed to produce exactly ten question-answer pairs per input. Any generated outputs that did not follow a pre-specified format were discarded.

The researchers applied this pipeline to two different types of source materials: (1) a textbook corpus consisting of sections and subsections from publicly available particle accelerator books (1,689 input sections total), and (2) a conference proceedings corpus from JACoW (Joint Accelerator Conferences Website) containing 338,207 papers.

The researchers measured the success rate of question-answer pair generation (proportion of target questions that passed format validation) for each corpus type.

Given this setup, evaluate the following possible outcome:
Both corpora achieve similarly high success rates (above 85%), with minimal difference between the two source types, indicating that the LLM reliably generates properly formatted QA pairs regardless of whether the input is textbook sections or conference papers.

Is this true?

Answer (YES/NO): NO